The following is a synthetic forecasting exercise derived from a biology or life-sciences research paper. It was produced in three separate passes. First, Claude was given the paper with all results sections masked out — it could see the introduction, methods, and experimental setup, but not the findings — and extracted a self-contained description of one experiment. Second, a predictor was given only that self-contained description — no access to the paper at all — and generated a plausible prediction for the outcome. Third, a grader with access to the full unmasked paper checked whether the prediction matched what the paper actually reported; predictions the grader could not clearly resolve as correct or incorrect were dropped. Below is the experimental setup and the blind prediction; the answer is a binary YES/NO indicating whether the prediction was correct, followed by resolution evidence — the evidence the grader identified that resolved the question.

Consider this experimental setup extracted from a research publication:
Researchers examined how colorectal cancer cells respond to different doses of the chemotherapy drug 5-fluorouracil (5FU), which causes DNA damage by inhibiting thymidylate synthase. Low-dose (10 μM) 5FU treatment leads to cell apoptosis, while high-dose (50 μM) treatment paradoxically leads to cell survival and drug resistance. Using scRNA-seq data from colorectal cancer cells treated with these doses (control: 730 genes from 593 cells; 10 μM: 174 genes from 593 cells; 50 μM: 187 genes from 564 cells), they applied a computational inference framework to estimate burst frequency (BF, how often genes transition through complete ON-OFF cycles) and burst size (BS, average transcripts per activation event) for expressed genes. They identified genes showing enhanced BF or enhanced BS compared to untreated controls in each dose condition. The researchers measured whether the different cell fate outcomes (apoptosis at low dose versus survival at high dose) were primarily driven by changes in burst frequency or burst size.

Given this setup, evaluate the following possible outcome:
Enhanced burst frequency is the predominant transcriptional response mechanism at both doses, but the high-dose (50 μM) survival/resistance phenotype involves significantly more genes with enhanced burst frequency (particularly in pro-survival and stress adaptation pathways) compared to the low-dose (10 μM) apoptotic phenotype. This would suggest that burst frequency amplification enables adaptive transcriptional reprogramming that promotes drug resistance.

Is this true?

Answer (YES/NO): NO